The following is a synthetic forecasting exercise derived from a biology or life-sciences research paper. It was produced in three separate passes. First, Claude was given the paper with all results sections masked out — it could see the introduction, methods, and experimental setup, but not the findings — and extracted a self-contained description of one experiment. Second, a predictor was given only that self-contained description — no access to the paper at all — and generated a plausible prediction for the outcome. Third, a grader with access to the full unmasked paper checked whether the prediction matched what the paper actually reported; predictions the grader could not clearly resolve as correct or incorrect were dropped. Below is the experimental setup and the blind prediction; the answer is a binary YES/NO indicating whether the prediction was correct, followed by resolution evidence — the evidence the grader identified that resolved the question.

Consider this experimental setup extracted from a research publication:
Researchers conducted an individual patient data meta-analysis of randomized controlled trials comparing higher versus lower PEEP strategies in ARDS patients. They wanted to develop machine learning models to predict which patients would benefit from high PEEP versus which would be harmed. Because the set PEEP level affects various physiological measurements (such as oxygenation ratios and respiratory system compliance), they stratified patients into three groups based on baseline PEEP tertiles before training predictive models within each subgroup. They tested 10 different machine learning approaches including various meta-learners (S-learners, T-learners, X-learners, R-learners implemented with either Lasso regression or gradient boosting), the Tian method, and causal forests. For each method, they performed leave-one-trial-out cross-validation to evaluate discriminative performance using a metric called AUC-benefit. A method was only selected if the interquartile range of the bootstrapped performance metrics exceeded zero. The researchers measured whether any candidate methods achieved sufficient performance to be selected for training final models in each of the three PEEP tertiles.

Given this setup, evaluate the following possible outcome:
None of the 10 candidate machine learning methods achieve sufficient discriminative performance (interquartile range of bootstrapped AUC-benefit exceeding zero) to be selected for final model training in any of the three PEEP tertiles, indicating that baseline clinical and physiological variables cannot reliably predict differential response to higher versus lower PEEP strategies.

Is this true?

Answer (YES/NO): NO